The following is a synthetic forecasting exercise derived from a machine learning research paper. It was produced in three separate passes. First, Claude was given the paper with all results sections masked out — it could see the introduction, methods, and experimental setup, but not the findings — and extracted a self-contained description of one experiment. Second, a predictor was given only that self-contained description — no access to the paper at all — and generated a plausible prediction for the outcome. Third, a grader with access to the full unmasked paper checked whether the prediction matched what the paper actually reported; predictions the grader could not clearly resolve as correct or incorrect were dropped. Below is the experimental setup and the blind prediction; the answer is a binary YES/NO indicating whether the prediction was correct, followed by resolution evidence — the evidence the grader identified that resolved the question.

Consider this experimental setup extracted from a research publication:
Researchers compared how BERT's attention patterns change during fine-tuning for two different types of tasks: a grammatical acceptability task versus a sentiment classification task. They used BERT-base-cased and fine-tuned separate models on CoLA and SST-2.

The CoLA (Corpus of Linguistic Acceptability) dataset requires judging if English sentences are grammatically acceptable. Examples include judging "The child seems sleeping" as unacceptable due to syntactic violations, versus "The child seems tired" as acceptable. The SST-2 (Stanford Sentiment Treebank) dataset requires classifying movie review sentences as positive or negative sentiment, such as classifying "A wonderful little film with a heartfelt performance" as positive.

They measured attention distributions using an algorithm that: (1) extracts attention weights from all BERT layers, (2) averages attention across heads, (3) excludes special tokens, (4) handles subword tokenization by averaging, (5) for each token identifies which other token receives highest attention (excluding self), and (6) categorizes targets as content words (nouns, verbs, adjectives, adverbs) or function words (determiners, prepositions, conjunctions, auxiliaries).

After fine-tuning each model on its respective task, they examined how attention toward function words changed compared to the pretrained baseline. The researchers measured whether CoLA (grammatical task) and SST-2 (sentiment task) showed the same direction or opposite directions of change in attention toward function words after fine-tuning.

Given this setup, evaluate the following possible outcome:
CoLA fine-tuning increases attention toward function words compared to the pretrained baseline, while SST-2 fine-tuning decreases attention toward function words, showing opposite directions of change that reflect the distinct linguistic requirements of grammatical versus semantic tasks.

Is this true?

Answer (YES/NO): YES